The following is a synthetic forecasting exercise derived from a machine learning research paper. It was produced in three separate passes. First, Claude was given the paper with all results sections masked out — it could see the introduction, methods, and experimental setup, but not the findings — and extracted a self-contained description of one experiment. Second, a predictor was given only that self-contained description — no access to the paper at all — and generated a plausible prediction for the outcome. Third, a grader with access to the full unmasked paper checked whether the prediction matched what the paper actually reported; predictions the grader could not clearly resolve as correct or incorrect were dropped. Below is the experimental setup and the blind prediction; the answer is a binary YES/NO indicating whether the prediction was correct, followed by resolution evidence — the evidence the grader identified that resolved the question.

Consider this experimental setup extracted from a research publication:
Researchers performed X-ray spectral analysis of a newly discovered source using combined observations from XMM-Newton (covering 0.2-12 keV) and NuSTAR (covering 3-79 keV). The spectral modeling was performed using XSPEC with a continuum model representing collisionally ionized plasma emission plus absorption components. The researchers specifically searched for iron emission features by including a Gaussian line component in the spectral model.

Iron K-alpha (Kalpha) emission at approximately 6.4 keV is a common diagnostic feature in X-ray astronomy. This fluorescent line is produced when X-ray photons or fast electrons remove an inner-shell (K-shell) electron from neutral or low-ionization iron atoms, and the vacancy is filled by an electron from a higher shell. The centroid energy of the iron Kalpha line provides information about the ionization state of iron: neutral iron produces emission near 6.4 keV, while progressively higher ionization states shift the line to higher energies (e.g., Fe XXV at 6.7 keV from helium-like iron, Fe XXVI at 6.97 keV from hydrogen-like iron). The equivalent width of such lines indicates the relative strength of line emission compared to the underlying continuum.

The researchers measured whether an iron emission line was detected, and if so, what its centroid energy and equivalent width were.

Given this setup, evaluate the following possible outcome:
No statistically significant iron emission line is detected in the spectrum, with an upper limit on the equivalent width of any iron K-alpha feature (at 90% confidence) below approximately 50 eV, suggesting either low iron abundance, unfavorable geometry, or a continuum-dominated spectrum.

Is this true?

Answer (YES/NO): NO